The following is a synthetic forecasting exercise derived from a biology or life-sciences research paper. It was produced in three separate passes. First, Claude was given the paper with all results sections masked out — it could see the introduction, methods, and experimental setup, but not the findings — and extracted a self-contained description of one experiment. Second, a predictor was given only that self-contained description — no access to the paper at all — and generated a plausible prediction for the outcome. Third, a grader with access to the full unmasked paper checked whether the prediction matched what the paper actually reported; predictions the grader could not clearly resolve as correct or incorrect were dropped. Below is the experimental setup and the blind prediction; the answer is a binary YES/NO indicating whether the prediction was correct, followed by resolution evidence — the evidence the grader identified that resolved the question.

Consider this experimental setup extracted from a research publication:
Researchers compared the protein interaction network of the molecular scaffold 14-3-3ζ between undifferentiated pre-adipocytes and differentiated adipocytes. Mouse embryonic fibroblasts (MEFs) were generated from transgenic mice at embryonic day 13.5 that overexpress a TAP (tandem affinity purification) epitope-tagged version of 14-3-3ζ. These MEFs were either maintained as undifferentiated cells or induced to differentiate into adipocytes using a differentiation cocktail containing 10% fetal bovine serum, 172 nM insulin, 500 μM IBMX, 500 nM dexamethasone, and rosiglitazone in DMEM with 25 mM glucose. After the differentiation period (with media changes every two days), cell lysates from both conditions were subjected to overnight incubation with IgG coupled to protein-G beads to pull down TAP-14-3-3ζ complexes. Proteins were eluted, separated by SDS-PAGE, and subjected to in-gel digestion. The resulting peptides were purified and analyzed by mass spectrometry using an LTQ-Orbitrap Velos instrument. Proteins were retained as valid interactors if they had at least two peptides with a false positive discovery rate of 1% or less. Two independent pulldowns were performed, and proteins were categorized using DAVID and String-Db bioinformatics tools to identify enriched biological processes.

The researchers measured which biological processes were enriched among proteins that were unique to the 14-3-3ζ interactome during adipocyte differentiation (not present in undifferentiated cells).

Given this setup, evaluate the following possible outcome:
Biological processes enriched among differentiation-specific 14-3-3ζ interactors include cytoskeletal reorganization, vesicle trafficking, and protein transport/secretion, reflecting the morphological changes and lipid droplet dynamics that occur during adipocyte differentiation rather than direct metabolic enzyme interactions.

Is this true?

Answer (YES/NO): NO